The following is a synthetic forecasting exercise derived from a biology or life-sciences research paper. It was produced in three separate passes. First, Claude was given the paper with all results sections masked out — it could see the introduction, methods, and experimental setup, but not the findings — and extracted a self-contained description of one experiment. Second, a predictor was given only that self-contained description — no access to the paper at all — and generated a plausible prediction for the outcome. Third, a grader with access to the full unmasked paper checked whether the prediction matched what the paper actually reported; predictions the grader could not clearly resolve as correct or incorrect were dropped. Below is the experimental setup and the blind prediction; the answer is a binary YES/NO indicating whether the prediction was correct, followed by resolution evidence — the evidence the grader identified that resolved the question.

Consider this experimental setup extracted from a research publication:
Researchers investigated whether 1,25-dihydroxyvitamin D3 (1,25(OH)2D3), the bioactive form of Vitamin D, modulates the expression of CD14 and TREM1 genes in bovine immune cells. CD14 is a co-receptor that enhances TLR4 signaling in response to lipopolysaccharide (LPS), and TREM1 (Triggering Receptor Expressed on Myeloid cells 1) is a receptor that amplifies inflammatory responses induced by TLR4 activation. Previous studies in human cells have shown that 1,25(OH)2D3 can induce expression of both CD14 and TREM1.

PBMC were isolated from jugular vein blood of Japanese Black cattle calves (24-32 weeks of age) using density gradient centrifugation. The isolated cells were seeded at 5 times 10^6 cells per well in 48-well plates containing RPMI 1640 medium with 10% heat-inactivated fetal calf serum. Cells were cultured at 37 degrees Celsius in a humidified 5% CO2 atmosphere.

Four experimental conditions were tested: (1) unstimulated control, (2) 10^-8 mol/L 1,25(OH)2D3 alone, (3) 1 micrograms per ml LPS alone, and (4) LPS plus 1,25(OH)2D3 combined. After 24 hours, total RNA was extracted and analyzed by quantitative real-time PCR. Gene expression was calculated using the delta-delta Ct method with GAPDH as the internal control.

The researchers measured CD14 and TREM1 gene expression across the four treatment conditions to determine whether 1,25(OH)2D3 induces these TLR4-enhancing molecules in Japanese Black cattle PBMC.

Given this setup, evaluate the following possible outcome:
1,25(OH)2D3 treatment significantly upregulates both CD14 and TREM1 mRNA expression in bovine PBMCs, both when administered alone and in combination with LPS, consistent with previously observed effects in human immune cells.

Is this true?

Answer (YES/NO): NO